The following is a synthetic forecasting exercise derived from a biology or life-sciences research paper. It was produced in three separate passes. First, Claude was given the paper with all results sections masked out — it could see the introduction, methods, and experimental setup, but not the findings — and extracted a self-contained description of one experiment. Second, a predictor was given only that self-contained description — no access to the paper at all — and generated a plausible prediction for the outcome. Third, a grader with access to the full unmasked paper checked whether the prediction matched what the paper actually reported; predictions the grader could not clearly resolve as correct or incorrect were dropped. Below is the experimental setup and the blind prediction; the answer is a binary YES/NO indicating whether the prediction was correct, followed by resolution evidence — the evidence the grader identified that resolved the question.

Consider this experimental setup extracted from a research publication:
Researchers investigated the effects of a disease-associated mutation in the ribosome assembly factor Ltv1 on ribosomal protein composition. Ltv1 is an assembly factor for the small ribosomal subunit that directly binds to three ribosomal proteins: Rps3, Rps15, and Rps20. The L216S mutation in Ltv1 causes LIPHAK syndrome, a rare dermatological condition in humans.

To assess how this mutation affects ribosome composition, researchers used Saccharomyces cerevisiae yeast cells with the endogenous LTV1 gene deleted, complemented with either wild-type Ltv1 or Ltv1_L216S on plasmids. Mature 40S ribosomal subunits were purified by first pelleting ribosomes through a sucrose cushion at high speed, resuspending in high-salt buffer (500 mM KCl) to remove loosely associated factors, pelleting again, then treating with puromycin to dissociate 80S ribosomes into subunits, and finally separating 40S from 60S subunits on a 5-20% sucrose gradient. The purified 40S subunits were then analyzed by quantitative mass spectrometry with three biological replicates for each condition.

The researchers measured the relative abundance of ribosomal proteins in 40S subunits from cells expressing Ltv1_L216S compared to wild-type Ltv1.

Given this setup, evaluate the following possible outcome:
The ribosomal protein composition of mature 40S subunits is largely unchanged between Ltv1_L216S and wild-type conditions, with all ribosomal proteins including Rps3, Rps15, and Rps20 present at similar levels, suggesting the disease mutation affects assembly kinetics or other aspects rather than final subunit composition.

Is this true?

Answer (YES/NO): NO